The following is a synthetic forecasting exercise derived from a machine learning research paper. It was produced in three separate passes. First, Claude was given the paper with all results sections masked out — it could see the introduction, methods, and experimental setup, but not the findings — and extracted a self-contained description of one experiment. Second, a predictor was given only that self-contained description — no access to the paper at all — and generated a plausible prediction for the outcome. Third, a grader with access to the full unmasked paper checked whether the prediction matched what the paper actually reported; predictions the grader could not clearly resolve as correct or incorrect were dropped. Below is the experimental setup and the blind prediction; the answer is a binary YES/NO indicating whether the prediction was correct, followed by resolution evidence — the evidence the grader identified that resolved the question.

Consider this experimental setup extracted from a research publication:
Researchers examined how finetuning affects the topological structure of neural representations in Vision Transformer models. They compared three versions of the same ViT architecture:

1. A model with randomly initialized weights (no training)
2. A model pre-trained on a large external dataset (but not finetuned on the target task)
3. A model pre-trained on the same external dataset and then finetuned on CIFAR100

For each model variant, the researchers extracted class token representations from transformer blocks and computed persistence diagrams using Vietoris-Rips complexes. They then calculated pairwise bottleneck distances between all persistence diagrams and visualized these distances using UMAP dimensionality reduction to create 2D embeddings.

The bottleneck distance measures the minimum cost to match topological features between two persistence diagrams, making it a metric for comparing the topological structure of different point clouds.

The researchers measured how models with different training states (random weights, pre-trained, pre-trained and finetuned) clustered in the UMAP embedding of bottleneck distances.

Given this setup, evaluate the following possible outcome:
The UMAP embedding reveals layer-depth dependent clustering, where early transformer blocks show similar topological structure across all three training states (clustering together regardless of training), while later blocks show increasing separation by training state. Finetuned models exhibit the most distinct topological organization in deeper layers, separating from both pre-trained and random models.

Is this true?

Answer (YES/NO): NO